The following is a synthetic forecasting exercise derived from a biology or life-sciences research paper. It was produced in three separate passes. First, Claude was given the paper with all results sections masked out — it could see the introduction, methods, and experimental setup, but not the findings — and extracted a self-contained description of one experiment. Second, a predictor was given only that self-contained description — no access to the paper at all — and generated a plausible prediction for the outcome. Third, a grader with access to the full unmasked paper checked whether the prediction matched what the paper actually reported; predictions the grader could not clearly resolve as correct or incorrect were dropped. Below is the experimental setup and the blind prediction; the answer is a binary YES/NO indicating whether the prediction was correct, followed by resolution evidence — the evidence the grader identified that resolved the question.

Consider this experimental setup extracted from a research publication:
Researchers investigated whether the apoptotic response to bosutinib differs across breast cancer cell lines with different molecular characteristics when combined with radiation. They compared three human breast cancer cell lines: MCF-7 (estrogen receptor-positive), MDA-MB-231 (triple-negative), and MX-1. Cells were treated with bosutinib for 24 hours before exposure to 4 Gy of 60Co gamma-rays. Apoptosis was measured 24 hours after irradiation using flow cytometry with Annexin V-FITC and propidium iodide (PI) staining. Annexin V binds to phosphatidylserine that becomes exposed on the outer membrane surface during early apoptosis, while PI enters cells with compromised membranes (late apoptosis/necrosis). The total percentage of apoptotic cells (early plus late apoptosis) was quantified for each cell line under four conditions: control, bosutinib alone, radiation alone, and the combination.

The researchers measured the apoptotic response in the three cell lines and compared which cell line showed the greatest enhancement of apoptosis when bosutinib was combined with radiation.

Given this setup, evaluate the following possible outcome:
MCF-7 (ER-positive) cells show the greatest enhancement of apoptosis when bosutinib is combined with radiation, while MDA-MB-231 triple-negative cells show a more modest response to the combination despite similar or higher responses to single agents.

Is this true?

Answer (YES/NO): NO